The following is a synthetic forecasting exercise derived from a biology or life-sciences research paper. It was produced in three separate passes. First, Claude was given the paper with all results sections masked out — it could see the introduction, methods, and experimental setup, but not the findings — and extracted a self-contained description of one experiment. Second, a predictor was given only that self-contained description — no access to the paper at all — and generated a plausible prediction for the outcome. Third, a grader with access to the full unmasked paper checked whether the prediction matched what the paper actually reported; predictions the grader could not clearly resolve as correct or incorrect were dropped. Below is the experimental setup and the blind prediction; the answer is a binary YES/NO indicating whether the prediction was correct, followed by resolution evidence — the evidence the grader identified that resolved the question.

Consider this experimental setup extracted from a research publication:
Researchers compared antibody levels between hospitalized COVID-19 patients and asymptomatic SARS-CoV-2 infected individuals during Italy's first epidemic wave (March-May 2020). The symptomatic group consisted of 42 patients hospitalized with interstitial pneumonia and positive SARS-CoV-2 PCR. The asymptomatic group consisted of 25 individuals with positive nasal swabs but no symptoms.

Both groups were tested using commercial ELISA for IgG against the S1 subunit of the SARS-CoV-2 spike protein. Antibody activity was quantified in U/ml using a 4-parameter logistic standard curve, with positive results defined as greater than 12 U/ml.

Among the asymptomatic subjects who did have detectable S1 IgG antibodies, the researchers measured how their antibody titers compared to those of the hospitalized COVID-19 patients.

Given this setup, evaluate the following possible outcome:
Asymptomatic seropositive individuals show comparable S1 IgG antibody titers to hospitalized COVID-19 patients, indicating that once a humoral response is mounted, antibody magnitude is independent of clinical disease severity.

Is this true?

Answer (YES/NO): NO